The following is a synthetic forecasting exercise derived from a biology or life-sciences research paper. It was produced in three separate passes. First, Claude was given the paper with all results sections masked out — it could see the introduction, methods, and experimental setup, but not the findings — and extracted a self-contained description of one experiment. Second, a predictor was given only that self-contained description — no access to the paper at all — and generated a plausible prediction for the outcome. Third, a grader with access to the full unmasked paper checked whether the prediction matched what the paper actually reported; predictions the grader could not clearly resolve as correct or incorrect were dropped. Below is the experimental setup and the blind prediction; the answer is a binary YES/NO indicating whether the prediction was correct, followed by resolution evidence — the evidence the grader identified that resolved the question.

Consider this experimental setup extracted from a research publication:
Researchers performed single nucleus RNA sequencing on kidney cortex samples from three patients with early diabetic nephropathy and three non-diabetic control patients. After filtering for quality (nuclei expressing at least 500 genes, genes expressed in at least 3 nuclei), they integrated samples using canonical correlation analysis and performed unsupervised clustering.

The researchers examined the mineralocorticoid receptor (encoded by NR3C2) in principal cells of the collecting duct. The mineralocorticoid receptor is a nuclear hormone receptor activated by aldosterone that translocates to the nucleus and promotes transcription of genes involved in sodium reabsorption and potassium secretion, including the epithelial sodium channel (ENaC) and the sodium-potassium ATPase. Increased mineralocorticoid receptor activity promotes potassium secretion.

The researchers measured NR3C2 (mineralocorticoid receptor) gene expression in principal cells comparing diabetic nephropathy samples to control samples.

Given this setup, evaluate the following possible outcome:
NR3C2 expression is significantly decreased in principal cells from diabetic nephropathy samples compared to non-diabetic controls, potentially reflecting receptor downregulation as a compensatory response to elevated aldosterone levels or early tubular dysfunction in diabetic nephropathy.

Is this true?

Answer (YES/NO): YES